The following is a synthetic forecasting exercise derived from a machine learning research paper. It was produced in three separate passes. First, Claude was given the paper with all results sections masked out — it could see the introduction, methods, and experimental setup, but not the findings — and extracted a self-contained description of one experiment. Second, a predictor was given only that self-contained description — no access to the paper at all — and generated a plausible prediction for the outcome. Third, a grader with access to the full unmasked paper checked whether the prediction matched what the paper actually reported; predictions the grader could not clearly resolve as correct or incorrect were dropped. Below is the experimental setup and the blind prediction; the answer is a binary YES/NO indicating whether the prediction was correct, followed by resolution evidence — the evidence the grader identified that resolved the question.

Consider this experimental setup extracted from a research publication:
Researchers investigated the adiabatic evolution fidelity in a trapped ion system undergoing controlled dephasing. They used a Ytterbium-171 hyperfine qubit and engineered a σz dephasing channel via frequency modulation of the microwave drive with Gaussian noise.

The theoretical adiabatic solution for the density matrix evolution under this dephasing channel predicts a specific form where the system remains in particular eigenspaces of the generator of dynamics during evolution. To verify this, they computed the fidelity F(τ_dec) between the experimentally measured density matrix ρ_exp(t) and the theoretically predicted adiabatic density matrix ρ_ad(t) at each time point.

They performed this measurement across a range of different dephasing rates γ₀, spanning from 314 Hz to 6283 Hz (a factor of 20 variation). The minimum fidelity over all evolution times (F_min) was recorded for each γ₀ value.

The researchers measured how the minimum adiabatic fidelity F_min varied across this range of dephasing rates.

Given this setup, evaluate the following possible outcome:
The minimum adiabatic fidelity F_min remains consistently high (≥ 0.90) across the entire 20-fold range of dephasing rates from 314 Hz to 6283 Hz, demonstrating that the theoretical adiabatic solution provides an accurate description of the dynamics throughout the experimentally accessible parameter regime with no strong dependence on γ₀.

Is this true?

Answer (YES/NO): YES